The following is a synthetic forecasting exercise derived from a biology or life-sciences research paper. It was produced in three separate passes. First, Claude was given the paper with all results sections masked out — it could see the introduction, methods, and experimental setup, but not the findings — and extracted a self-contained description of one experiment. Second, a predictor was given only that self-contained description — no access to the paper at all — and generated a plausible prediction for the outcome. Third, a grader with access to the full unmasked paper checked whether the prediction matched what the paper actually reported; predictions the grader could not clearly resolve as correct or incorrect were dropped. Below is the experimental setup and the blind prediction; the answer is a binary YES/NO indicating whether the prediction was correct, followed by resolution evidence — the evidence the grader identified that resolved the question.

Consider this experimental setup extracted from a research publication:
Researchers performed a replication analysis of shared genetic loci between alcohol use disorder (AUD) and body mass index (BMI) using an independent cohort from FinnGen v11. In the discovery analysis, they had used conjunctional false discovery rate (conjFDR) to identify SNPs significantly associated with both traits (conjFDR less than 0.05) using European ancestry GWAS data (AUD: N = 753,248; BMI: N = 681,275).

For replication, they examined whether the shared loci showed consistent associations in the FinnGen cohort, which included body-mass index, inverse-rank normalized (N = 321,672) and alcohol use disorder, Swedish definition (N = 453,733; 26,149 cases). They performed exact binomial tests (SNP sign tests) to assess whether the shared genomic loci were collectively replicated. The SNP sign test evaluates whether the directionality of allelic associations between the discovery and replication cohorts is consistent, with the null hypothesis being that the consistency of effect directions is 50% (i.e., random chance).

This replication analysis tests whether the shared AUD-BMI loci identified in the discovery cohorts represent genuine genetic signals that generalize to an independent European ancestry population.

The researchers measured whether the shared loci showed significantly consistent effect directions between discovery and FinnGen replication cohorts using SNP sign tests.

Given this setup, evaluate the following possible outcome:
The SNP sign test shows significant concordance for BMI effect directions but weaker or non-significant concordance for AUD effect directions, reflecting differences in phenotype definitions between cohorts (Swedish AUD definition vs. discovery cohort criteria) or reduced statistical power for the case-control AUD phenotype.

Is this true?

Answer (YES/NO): NO